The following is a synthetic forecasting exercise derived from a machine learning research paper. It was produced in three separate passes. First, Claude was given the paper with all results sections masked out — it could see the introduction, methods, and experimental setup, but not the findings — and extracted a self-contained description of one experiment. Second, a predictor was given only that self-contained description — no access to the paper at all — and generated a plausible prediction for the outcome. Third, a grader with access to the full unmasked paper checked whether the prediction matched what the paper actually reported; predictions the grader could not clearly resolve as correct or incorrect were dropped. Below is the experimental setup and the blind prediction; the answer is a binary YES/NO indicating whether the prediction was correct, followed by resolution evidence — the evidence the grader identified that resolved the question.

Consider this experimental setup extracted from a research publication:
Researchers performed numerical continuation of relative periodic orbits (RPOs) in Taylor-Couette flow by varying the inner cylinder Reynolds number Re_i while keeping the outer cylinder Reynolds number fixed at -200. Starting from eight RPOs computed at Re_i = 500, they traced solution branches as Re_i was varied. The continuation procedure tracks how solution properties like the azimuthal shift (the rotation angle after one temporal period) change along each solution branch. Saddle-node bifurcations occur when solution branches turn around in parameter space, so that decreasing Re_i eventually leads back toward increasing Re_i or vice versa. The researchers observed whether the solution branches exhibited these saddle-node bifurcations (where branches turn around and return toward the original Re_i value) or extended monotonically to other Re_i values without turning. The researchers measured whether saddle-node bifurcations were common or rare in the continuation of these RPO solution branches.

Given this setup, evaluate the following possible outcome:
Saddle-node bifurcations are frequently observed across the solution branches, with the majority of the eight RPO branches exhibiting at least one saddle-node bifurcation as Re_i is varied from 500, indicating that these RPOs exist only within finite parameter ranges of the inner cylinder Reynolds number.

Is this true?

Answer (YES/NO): YES